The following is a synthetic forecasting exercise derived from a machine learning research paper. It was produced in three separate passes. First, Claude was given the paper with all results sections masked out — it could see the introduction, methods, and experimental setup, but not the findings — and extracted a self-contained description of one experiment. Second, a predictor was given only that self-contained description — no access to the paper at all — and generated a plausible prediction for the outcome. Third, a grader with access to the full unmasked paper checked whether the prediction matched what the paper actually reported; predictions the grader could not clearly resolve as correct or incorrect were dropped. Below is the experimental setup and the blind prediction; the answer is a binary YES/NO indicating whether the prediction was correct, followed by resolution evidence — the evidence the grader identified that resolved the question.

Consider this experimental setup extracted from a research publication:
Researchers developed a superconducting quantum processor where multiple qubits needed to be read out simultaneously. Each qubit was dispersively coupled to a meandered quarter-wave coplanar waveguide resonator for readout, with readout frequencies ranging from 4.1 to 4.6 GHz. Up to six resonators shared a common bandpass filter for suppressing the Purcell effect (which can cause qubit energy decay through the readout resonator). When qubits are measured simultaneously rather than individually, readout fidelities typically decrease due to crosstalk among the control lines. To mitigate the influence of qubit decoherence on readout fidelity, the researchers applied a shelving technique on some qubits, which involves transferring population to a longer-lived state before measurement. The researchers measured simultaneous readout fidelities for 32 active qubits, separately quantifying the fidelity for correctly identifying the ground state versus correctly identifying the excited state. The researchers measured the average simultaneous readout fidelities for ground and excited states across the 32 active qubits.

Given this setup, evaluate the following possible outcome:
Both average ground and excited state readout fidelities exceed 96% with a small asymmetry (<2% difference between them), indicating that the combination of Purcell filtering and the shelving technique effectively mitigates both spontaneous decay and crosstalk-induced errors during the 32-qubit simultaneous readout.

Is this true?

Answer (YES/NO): NO